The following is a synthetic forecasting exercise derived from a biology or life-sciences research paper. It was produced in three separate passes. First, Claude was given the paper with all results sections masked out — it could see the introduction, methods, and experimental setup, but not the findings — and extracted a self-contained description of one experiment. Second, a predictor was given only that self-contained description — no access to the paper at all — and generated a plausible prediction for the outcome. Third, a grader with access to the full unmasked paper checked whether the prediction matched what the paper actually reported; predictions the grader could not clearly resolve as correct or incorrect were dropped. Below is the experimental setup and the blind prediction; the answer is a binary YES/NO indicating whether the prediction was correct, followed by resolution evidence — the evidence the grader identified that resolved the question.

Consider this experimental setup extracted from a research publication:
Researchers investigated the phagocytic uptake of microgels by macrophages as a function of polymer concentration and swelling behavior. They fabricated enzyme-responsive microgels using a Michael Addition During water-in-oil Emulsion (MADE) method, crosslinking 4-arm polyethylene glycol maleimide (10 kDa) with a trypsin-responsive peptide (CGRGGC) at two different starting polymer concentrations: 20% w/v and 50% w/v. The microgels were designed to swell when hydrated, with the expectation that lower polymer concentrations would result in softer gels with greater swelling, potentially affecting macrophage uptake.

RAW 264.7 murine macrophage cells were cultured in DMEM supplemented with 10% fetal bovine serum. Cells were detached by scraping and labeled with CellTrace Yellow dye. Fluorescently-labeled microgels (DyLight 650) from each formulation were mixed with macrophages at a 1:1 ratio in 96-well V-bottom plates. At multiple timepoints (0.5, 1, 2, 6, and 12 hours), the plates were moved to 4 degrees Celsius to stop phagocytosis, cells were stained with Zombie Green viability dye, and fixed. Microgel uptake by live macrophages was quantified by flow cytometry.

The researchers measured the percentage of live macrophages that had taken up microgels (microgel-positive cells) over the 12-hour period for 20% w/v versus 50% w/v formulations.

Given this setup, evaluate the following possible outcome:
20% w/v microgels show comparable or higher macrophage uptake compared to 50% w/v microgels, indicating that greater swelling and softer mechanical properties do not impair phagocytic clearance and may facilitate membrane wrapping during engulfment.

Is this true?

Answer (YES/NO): YES